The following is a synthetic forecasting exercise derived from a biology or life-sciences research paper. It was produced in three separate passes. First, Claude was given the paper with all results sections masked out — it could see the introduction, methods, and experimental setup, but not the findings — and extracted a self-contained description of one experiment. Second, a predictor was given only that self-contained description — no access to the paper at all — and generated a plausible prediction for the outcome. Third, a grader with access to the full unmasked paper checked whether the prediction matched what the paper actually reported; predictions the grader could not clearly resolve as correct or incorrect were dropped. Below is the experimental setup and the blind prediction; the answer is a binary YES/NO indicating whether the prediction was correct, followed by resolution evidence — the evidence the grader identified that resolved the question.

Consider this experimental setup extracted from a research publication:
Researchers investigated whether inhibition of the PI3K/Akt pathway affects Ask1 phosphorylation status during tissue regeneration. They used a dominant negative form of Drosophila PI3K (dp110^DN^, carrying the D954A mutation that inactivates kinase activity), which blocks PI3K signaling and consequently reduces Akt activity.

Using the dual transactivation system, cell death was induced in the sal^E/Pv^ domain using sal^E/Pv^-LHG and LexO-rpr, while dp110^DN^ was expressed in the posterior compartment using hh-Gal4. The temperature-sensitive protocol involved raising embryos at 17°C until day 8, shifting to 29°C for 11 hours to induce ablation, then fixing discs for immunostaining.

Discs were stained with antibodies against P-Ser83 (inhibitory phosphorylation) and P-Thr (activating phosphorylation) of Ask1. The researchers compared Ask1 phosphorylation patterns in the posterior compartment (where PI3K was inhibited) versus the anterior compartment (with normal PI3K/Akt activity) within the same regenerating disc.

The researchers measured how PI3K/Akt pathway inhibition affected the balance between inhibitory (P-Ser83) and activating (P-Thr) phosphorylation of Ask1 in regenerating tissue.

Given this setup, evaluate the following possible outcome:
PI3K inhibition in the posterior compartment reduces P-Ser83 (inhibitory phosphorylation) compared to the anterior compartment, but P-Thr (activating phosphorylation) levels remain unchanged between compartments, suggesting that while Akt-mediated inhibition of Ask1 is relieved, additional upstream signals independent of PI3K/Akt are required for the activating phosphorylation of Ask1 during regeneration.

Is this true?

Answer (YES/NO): YES